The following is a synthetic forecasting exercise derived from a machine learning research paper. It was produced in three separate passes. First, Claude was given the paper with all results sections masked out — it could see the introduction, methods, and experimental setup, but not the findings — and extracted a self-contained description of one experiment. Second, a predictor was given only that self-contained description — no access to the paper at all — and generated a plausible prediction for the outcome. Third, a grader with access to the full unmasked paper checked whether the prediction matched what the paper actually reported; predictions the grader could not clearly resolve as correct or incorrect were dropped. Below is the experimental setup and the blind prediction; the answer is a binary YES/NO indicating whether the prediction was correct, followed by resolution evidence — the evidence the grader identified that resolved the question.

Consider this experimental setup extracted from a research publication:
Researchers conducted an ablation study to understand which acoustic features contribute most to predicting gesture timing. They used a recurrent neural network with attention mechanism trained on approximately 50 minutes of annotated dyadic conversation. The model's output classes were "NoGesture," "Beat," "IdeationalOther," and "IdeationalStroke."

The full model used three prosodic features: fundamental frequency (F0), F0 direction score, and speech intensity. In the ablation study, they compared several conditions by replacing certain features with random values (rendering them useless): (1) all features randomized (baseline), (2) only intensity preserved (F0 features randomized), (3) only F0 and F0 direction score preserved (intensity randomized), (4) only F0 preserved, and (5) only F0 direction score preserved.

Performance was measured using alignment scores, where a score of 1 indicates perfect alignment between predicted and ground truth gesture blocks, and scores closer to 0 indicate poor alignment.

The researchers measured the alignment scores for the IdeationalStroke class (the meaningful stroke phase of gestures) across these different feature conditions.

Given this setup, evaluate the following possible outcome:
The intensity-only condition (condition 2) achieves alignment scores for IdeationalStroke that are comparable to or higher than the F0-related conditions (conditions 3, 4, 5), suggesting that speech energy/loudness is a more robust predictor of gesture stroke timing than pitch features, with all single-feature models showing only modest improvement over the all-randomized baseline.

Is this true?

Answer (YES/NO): NO